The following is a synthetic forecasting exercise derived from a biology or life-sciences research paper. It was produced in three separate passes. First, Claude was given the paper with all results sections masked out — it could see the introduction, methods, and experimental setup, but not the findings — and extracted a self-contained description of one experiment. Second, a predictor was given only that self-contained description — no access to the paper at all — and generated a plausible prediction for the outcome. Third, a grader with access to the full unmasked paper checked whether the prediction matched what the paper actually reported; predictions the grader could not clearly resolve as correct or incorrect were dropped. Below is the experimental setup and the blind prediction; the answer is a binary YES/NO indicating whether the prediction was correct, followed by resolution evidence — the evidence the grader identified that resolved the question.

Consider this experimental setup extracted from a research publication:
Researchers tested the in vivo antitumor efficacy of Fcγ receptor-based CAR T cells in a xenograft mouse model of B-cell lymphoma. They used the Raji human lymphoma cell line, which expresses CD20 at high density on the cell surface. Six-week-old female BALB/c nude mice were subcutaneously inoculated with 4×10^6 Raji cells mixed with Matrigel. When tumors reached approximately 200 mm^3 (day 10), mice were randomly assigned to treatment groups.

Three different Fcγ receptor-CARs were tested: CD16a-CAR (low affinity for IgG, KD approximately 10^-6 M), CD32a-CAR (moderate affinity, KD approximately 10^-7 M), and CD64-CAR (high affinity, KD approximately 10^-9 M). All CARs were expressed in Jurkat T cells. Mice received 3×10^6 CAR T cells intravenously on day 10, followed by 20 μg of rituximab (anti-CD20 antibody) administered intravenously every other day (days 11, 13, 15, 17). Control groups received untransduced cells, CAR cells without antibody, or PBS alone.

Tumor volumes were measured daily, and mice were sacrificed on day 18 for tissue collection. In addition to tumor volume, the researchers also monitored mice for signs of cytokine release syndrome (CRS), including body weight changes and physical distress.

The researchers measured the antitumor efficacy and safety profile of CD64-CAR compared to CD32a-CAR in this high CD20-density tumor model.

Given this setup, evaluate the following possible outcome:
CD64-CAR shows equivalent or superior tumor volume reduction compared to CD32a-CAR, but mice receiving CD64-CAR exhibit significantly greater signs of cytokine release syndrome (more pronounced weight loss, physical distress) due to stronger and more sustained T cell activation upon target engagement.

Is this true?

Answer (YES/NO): NO